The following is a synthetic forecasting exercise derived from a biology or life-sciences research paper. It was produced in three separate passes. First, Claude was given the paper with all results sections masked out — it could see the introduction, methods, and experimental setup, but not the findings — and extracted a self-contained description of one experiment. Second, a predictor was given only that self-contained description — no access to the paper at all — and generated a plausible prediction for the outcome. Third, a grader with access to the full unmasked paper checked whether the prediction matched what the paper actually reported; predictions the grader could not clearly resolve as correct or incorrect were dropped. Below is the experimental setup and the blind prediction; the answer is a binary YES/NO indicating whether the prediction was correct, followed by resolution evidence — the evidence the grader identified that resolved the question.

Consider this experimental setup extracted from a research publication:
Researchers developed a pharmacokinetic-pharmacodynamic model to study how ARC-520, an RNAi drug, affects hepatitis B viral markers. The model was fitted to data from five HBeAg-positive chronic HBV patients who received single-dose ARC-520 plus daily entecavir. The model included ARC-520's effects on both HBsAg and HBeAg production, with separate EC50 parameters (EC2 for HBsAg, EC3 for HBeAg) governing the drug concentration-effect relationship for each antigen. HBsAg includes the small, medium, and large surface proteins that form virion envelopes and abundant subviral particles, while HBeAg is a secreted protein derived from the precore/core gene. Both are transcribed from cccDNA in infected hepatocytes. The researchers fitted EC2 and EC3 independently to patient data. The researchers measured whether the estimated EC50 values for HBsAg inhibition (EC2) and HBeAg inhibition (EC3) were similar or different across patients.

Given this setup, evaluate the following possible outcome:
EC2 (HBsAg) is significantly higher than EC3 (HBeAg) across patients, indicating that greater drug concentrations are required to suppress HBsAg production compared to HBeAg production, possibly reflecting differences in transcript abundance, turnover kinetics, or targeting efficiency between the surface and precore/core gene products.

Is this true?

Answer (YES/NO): NO